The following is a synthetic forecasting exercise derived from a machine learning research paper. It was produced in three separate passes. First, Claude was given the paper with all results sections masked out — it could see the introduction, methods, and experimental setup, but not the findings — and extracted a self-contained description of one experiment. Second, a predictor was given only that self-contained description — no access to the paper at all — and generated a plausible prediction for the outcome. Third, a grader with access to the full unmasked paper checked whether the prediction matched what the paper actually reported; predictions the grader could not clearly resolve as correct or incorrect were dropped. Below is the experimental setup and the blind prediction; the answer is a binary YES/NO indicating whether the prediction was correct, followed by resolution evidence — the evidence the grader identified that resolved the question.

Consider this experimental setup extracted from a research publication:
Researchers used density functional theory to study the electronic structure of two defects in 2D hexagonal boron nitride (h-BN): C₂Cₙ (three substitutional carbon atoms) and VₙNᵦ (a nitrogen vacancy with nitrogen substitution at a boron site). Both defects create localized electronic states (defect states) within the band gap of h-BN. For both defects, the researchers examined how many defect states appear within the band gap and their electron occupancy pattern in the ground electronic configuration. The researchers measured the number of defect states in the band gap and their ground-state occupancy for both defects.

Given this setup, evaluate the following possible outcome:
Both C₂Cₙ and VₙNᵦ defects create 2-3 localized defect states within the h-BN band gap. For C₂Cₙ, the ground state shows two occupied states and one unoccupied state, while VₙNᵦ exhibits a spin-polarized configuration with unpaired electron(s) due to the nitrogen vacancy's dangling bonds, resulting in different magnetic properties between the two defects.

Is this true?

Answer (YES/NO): NO